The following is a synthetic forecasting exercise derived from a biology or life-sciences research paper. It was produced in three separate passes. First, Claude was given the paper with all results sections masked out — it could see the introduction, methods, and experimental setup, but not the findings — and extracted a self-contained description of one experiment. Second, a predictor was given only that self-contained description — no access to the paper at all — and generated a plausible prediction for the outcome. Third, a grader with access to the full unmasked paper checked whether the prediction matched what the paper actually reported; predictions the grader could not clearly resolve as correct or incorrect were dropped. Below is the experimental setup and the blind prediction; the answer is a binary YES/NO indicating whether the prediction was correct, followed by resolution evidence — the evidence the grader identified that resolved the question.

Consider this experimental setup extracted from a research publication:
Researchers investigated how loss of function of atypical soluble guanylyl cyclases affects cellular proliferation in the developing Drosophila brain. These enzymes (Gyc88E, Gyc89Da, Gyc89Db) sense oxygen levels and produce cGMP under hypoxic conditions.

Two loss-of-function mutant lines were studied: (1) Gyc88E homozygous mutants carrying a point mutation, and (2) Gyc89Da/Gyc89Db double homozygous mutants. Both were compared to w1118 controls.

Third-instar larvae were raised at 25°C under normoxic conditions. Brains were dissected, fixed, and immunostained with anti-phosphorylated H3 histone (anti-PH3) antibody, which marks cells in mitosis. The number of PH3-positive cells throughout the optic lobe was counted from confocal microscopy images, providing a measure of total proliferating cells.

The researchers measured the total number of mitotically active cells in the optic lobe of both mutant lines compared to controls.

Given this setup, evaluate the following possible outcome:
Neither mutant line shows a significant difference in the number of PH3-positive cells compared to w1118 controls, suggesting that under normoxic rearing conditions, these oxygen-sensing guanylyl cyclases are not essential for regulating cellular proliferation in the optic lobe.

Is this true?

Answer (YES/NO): NO